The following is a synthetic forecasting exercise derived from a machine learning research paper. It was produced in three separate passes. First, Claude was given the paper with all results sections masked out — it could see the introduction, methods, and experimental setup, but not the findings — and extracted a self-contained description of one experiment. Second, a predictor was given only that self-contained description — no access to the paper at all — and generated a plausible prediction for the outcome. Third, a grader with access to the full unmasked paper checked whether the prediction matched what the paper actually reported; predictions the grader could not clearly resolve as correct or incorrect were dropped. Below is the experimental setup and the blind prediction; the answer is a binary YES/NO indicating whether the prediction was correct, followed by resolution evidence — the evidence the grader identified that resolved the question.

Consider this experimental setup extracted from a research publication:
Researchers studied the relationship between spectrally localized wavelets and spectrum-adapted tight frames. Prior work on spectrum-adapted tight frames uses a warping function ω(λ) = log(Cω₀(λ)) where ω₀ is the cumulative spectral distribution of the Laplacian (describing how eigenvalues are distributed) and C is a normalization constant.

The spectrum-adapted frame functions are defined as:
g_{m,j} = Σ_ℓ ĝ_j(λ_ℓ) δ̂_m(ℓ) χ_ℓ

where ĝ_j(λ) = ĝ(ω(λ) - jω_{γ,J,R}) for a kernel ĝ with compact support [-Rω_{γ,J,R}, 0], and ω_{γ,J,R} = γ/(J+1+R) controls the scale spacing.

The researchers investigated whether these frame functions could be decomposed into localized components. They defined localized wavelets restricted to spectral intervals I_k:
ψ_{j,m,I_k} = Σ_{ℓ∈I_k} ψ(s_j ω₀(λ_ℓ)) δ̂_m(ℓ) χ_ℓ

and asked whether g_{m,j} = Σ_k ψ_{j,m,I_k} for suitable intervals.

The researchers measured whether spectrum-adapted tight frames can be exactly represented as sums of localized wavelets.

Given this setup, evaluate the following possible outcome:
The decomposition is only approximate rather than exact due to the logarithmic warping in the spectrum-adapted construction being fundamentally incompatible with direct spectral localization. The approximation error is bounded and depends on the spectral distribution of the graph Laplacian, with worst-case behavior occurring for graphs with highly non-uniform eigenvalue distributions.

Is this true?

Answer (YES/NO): NO